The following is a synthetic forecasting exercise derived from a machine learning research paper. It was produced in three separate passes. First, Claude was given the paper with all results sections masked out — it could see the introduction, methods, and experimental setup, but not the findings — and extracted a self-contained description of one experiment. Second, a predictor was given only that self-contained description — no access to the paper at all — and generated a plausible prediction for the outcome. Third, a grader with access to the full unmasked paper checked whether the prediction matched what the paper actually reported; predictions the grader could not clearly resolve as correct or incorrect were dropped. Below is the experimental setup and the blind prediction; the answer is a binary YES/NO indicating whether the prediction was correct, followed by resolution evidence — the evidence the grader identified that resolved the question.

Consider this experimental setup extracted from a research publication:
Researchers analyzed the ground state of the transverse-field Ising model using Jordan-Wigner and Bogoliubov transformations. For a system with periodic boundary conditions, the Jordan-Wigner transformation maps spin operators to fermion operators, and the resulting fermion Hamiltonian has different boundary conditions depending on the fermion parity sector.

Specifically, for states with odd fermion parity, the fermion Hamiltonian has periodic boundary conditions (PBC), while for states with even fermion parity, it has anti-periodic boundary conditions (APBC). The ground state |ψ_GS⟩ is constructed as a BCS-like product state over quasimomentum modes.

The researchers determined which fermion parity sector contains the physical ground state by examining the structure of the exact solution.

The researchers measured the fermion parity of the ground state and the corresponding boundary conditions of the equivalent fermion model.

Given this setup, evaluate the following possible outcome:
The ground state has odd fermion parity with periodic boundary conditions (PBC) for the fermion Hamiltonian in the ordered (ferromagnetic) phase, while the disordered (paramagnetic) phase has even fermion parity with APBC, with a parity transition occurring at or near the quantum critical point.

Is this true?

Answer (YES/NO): NO